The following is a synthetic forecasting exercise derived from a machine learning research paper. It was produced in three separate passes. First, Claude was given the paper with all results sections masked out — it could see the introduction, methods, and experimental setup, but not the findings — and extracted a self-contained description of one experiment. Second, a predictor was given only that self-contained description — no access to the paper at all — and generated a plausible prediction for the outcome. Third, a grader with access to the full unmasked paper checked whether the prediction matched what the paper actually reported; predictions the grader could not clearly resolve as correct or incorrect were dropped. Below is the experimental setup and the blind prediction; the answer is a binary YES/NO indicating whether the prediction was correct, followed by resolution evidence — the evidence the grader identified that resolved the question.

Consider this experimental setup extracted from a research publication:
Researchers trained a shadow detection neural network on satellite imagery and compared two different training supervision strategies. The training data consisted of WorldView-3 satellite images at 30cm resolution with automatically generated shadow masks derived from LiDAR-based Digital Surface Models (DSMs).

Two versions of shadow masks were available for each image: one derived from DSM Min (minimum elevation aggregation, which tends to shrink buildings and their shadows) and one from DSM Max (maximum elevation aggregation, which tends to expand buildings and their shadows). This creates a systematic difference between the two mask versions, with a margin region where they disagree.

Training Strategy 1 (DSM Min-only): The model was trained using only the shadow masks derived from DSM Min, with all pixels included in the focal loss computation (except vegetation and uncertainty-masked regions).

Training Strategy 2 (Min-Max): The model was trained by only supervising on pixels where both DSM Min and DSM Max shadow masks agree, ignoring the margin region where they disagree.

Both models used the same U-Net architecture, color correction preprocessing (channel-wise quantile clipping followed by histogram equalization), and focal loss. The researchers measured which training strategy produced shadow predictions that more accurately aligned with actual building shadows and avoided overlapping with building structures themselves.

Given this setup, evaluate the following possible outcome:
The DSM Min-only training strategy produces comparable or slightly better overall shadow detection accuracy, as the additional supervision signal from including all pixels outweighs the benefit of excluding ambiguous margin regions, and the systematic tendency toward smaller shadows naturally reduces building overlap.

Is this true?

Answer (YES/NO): NO